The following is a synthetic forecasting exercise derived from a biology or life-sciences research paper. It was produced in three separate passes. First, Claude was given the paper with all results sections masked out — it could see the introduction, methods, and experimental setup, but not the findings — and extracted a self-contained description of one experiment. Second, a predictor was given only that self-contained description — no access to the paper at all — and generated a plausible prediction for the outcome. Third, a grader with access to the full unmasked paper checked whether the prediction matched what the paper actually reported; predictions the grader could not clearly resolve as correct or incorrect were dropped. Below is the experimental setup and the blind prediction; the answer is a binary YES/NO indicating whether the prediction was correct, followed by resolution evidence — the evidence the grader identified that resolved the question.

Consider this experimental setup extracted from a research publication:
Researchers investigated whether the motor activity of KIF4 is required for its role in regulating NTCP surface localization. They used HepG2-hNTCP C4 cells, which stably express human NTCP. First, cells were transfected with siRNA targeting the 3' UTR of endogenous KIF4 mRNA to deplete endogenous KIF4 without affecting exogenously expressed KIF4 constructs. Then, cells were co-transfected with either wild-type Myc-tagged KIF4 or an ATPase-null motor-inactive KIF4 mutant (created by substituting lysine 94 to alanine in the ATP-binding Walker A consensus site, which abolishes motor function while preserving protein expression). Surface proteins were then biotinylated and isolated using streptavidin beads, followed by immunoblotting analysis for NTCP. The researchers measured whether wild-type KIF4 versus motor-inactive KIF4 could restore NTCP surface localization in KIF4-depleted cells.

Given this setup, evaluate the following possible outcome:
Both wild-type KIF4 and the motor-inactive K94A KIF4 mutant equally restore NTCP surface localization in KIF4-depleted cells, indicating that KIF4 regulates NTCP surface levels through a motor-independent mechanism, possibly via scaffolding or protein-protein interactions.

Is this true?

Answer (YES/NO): NO